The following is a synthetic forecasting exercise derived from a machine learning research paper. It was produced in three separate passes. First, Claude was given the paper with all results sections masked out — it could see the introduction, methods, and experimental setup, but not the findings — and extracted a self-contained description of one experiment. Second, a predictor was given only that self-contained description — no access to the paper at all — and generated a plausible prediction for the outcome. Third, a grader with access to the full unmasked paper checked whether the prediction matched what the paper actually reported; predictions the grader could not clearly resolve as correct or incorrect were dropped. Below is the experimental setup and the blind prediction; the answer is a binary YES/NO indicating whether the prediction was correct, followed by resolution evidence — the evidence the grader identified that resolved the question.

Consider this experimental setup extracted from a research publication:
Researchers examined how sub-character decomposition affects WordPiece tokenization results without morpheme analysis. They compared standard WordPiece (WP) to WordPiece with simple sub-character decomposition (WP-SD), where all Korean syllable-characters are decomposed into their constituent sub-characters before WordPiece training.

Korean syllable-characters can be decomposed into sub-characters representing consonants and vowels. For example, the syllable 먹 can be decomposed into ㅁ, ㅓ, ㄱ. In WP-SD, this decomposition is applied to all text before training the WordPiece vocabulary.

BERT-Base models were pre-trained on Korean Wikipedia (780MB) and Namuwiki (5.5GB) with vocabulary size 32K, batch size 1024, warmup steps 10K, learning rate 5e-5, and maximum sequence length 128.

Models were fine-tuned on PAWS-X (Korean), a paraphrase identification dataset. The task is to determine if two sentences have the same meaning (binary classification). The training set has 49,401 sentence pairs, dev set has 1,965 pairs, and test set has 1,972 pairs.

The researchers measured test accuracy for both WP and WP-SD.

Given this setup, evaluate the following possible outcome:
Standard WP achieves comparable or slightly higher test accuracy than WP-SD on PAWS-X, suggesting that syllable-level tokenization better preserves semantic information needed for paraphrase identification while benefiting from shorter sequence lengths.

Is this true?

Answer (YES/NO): NO